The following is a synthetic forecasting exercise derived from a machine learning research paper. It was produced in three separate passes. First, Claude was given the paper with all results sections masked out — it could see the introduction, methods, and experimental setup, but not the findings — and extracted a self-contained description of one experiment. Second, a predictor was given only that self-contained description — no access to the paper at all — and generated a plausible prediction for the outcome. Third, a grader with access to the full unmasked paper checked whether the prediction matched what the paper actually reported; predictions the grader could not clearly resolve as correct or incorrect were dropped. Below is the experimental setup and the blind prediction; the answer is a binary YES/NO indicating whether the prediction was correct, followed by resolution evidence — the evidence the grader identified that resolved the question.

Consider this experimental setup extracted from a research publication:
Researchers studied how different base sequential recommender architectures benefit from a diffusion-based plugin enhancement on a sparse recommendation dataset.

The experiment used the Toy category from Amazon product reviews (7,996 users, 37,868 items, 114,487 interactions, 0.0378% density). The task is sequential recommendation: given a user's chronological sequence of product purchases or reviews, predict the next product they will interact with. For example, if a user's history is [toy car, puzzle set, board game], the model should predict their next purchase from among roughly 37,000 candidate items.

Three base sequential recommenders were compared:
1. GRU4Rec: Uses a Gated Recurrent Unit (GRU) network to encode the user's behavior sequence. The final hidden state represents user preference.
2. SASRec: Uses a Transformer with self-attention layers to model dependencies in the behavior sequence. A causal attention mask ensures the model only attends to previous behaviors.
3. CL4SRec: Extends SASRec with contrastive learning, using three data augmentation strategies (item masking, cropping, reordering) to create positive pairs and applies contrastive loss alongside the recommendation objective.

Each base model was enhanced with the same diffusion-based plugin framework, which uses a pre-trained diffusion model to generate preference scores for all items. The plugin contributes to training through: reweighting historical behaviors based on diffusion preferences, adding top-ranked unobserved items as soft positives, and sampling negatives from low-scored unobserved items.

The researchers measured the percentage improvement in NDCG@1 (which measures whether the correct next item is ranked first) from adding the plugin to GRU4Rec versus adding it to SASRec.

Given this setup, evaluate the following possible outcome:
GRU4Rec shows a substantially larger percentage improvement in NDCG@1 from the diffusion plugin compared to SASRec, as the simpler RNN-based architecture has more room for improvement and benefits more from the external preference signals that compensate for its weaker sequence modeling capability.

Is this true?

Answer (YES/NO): NO